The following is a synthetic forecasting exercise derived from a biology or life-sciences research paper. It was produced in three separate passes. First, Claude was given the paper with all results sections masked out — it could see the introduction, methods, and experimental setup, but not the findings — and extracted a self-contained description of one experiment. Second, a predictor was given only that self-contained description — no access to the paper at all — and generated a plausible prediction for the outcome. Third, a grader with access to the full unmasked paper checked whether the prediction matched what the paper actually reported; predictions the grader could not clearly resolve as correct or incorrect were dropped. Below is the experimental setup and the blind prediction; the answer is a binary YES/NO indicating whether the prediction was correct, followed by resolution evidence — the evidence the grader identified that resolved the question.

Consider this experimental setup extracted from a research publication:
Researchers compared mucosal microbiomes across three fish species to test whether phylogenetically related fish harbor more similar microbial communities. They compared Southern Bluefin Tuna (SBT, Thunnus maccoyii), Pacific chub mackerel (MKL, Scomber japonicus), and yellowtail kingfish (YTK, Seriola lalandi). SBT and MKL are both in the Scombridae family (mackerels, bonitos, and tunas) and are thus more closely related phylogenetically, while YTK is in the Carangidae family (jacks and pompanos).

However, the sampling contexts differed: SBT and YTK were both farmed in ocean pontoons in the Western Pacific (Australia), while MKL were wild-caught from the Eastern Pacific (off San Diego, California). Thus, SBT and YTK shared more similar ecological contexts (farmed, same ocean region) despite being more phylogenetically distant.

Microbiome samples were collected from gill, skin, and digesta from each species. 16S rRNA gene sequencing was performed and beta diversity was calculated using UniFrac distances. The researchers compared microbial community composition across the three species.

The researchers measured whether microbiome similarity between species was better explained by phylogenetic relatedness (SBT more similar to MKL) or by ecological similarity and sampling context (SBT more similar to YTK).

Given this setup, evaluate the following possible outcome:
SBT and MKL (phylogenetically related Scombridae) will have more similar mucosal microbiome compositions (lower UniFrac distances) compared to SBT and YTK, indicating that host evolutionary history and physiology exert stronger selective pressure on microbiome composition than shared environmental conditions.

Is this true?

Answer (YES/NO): YES